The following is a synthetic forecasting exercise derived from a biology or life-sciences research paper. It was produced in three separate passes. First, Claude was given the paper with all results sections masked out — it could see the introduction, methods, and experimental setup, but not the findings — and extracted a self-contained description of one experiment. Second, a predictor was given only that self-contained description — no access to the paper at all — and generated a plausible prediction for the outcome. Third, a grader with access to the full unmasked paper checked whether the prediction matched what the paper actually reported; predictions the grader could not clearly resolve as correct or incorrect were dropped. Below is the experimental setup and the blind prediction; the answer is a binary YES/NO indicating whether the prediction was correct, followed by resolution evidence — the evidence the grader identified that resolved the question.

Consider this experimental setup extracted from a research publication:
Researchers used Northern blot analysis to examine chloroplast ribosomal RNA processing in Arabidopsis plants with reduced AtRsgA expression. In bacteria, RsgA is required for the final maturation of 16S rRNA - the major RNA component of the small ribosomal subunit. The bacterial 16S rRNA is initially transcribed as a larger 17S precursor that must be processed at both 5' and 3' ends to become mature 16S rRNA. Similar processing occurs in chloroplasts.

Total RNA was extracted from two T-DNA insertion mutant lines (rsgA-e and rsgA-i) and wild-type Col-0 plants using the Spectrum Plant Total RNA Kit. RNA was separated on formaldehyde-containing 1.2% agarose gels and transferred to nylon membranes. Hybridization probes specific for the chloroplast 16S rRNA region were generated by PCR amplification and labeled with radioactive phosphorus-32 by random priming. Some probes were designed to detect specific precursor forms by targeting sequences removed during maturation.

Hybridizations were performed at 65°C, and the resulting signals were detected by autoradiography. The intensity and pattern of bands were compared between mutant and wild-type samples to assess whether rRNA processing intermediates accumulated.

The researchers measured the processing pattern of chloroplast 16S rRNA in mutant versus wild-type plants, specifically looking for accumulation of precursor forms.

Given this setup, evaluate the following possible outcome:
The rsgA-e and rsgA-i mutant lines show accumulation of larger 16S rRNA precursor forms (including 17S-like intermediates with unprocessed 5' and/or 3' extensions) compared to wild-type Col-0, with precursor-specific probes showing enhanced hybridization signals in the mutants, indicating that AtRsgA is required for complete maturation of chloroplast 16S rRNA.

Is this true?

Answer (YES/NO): NO